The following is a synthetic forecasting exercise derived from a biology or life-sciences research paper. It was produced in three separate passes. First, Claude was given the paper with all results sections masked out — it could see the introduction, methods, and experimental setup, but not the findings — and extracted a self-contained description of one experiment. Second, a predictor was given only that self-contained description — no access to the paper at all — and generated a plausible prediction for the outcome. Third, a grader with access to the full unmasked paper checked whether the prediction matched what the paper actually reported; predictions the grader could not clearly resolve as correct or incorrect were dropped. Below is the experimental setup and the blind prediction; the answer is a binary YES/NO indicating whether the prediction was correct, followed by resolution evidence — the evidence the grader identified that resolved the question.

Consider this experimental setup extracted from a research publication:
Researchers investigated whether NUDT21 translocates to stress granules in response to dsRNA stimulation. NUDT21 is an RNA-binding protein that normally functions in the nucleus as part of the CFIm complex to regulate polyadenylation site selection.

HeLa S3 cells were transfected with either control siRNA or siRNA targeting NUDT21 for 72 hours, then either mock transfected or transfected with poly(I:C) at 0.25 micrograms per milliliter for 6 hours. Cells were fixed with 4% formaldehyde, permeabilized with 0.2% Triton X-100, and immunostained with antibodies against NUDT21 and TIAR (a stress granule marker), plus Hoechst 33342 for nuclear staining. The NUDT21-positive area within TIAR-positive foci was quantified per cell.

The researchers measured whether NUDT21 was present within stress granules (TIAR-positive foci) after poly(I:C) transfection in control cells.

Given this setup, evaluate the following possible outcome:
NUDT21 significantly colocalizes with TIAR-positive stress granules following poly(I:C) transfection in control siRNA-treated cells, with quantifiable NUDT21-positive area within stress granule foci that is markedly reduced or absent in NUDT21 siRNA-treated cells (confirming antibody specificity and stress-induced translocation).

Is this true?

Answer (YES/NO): YES